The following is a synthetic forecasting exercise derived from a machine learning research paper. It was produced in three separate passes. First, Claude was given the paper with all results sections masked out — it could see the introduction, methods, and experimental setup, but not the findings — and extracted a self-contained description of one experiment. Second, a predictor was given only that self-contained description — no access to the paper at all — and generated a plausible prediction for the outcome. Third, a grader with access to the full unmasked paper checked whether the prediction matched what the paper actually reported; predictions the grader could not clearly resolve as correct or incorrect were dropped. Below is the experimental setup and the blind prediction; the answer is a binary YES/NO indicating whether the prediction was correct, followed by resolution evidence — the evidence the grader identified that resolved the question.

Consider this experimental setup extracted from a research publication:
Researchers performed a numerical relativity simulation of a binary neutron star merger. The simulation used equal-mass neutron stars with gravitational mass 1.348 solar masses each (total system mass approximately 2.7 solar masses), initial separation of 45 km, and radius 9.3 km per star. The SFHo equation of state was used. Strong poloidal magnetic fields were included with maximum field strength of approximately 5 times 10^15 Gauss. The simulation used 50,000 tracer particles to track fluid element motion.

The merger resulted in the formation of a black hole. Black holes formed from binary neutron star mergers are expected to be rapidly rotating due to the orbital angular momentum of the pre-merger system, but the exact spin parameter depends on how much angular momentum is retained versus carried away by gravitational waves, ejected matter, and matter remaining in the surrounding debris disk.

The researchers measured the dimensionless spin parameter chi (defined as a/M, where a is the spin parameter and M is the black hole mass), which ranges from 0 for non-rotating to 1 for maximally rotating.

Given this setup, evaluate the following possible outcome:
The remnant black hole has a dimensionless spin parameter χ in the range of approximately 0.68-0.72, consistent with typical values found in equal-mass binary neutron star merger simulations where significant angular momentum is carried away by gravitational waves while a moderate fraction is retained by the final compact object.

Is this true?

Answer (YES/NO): NO